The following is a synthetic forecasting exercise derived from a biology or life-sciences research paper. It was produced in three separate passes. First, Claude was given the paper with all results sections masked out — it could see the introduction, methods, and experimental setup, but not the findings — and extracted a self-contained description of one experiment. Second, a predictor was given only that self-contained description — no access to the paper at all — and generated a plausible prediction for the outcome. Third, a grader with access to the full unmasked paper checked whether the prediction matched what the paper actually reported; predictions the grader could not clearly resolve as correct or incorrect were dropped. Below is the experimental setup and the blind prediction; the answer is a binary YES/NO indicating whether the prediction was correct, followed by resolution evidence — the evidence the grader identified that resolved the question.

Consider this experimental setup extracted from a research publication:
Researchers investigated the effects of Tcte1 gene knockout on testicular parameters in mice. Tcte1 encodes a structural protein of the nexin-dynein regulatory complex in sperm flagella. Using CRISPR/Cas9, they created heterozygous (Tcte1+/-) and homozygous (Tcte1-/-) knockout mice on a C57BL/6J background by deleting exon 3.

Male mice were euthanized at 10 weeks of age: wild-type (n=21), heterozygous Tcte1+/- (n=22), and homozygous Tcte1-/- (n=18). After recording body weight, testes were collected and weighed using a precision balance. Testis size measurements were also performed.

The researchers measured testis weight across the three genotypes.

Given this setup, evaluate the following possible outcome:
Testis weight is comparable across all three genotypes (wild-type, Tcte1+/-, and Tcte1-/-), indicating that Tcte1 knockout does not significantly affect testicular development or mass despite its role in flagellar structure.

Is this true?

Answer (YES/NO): NO